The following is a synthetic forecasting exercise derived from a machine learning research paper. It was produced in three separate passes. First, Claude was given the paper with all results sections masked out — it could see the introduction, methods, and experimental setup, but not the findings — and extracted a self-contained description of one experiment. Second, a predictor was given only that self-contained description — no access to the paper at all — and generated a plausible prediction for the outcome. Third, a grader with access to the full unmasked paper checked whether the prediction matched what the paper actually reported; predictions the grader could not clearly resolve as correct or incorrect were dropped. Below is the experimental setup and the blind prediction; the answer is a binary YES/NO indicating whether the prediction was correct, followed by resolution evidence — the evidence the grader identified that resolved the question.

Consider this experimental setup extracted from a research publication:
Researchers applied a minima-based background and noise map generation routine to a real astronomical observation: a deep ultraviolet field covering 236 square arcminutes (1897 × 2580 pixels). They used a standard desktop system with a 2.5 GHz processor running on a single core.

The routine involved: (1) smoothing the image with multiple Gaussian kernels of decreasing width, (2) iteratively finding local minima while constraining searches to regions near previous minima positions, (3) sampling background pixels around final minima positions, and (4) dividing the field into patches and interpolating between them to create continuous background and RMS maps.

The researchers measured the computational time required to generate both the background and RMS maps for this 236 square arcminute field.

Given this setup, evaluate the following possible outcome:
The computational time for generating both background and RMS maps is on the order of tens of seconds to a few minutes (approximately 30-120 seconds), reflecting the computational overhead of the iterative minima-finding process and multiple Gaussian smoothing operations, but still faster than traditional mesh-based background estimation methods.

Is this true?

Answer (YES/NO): YES